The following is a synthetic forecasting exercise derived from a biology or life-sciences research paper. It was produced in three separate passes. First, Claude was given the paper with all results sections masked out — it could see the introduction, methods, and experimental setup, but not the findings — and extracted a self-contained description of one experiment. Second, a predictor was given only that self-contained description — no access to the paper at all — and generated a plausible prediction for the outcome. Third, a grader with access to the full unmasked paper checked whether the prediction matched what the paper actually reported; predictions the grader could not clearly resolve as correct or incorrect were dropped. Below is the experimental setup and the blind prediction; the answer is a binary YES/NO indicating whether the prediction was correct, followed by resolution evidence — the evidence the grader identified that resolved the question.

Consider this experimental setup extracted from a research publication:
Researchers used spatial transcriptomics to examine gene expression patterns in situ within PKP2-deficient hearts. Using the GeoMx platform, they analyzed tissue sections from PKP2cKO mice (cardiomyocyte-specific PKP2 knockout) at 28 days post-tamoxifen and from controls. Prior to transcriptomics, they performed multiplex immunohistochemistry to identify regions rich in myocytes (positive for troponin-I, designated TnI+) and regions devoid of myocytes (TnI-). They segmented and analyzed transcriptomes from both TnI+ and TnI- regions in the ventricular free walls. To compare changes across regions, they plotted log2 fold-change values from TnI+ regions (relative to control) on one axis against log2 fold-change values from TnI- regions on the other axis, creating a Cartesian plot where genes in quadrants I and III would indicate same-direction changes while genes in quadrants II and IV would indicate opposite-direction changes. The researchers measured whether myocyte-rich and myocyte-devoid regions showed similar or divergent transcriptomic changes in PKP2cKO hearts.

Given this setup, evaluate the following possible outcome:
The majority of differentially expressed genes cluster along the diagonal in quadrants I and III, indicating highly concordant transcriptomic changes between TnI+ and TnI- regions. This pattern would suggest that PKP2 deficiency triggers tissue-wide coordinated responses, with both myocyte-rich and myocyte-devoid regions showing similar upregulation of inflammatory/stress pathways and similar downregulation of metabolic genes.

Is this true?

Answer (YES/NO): YES